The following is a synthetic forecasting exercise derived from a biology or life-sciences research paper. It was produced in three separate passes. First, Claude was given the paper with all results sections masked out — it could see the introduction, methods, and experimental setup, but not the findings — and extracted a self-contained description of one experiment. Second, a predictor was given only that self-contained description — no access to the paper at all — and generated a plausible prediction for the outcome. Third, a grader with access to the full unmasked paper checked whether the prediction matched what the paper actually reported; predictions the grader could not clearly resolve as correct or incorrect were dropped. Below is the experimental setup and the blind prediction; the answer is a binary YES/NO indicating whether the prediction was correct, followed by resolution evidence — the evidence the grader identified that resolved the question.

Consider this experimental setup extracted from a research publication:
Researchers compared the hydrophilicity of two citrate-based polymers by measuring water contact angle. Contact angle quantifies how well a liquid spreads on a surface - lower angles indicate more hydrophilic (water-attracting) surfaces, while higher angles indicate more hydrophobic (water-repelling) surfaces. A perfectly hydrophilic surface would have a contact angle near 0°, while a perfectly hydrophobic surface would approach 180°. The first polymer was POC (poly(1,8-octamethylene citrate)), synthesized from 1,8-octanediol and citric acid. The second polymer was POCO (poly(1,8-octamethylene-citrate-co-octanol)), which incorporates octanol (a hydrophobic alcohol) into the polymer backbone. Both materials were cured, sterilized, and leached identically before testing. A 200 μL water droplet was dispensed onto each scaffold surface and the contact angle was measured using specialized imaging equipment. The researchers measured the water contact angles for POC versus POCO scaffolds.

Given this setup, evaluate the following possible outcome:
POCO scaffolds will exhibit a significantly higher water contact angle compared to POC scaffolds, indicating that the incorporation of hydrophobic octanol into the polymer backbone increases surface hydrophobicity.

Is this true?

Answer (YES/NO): YES